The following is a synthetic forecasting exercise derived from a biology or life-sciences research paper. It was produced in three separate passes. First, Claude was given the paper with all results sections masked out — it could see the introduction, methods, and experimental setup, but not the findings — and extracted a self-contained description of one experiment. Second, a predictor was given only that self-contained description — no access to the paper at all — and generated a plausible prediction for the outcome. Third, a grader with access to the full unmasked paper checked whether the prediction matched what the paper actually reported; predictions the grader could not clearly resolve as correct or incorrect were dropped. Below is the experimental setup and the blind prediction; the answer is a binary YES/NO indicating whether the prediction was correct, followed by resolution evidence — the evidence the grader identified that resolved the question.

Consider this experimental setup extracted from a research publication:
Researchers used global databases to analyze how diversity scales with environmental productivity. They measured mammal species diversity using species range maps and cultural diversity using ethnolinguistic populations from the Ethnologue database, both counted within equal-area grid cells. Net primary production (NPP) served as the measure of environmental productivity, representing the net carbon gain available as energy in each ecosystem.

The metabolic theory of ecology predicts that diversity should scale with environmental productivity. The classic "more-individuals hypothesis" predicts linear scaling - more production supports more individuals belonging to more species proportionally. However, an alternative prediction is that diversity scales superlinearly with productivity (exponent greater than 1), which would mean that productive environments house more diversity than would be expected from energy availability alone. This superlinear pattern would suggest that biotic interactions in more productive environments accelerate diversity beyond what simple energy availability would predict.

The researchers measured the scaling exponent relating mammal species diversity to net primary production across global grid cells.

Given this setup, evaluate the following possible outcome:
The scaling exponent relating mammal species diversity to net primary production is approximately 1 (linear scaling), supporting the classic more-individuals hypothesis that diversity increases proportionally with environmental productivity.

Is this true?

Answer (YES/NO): NO